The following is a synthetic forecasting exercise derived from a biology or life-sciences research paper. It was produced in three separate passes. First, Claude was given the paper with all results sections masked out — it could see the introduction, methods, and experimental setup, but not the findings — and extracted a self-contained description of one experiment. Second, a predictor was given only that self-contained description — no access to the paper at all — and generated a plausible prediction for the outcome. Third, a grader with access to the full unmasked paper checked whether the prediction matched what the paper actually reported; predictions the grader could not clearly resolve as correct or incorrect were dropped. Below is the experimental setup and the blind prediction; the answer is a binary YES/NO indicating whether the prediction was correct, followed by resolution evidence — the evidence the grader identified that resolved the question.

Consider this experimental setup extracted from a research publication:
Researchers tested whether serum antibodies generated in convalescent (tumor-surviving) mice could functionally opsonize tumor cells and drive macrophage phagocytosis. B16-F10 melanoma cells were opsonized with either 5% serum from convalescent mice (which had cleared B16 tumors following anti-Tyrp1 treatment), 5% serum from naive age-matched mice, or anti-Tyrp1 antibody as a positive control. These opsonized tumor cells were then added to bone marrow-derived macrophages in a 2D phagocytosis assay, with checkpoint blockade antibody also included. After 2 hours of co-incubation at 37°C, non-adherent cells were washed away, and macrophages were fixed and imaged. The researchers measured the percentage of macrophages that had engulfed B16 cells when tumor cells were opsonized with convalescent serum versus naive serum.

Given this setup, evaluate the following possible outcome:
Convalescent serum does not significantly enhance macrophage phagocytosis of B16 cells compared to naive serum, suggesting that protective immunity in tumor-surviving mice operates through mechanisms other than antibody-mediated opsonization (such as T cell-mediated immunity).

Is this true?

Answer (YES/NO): NO